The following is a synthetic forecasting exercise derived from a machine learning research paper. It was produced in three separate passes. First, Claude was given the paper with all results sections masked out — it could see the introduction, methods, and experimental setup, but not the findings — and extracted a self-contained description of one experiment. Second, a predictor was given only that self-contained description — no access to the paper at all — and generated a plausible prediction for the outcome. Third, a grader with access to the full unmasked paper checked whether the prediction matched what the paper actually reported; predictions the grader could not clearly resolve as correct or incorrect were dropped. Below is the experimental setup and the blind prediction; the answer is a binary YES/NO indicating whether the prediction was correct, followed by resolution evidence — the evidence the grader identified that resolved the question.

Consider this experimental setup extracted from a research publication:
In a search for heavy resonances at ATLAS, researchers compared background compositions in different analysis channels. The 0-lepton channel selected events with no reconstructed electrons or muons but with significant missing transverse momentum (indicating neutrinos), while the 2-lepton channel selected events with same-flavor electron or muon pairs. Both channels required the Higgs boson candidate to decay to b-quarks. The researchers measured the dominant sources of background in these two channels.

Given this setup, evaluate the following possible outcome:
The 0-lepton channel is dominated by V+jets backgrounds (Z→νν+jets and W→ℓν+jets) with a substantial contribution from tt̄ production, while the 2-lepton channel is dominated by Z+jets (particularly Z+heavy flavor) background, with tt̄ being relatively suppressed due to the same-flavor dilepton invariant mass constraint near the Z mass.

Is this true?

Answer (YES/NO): NO